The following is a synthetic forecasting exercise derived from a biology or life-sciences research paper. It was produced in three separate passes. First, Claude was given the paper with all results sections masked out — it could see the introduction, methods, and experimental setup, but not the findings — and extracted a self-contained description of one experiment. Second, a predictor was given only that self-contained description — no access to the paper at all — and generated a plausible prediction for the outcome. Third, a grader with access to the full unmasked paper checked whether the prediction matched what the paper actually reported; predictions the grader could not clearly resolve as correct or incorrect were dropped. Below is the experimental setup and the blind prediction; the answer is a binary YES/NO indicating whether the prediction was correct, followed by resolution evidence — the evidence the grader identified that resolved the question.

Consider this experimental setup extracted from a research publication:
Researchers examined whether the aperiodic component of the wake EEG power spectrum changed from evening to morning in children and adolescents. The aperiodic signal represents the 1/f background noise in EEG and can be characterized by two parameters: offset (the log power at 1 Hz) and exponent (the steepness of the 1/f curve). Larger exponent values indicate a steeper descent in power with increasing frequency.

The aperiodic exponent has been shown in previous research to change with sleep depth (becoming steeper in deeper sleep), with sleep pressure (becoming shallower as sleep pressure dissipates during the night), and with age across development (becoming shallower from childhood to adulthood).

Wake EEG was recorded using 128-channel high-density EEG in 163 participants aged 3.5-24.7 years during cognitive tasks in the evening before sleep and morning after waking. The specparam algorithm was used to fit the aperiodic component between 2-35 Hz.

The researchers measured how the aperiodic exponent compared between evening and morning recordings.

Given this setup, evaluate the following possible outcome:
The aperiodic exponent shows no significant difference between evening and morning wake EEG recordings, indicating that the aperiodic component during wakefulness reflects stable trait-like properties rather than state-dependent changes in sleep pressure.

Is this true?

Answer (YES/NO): NO